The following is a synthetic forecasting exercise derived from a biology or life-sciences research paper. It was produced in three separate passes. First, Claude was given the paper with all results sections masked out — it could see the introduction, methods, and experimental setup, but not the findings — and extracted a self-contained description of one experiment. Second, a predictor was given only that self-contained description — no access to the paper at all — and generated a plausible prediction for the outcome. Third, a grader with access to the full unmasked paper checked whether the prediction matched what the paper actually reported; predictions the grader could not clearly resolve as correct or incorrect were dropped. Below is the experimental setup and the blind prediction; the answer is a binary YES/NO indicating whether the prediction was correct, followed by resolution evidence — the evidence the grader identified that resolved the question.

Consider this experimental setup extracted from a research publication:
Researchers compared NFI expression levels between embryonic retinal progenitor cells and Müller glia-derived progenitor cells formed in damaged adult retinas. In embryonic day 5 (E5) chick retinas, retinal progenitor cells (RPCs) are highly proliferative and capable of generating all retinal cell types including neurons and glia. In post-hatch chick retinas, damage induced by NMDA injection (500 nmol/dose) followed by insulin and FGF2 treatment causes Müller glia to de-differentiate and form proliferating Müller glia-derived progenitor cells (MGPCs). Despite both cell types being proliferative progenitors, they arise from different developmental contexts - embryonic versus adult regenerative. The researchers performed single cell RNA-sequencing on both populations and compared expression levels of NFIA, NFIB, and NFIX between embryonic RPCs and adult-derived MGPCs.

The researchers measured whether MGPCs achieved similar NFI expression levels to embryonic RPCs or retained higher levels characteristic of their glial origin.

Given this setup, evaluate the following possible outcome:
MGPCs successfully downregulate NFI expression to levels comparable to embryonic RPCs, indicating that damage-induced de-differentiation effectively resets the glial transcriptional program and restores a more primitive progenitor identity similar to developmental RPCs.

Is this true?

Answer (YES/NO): NO